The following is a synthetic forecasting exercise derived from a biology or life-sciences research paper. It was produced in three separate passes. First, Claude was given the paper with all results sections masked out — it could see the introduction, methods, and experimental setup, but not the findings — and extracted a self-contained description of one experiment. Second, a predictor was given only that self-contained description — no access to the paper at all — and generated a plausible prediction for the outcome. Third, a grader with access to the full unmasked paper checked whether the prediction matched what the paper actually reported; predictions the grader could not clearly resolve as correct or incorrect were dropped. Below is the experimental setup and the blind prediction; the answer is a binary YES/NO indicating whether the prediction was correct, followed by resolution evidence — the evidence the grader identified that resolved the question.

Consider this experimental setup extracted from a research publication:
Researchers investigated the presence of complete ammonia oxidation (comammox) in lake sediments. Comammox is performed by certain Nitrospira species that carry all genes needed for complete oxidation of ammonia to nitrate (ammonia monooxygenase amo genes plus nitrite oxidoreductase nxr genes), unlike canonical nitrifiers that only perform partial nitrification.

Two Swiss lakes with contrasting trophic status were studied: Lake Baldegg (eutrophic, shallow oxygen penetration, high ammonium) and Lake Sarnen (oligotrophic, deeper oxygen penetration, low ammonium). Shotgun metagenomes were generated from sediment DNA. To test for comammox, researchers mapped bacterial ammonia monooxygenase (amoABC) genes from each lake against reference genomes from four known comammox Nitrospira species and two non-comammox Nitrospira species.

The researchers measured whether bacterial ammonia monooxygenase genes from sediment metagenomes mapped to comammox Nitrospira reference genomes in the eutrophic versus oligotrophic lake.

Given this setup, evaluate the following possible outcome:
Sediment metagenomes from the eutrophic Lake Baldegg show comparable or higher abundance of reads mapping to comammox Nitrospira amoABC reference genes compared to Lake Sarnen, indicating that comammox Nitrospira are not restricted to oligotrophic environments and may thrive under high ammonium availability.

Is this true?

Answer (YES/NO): NO